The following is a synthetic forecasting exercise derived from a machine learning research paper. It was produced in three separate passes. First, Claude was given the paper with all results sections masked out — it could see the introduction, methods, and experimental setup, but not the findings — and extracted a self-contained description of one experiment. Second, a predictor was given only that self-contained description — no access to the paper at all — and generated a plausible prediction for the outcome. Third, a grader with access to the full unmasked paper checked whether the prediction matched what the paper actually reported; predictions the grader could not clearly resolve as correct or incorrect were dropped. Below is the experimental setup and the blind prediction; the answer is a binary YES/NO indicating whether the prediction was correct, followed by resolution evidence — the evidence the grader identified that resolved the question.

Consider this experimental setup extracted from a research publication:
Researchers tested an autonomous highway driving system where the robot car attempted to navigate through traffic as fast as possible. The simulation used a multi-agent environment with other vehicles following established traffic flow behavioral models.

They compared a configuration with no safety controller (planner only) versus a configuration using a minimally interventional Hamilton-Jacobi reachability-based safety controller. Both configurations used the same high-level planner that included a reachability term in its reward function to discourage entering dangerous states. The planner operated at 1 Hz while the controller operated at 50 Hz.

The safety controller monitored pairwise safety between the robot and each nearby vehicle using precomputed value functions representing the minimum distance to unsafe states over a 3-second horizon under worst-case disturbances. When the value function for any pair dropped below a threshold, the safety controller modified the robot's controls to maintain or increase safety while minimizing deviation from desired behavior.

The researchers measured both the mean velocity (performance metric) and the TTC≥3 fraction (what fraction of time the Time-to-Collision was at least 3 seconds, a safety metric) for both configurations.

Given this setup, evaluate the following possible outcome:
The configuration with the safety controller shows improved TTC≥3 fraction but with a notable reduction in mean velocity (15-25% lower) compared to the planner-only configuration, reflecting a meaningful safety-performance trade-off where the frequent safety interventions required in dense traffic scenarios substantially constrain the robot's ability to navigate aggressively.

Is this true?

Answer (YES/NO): NO